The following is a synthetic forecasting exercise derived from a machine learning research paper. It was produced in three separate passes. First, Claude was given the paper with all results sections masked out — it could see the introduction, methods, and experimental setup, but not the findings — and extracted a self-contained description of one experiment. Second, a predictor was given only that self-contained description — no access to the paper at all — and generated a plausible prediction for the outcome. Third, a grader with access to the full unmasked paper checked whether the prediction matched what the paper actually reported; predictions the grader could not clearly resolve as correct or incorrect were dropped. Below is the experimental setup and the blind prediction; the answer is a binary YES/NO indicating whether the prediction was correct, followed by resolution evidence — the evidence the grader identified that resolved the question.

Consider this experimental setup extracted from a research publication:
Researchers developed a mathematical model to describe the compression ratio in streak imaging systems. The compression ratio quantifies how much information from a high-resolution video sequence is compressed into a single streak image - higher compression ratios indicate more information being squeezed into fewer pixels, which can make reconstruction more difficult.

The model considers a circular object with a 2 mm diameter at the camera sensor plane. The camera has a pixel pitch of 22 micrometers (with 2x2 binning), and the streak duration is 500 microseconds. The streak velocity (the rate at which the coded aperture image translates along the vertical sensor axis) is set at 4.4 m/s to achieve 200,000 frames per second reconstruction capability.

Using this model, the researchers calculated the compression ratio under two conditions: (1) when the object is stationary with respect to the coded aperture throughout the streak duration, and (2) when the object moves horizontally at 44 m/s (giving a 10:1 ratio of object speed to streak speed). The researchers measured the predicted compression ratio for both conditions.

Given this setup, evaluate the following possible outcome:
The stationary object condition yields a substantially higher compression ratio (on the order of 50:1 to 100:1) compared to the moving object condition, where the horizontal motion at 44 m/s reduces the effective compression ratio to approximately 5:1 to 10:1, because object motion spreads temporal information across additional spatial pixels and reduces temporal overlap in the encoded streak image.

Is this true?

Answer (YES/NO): NO